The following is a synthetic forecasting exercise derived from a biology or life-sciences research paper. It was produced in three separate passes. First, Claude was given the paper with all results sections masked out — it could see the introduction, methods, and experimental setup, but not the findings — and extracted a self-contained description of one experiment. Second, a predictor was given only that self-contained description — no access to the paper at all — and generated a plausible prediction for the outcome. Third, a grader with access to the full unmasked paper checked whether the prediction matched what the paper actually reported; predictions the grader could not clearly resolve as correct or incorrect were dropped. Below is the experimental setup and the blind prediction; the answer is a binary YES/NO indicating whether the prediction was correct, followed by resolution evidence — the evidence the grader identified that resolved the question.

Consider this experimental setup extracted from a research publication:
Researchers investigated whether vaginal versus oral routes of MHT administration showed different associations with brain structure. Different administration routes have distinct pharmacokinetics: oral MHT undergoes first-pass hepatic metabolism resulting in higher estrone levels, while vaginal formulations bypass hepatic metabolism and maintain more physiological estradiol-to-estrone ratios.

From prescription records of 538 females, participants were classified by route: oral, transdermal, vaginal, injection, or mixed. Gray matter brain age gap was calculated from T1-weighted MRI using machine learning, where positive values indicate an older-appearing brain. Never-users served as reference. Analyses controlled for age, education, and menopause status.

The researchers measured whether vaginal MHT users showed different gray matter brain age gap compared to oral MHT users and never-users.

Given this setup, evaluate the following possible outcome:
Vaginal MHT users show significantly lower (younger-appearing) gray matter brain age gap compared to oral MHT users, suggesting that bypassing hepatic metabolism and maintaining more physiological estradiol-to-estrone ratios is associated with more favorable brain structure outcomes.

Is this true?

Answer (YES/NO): NO